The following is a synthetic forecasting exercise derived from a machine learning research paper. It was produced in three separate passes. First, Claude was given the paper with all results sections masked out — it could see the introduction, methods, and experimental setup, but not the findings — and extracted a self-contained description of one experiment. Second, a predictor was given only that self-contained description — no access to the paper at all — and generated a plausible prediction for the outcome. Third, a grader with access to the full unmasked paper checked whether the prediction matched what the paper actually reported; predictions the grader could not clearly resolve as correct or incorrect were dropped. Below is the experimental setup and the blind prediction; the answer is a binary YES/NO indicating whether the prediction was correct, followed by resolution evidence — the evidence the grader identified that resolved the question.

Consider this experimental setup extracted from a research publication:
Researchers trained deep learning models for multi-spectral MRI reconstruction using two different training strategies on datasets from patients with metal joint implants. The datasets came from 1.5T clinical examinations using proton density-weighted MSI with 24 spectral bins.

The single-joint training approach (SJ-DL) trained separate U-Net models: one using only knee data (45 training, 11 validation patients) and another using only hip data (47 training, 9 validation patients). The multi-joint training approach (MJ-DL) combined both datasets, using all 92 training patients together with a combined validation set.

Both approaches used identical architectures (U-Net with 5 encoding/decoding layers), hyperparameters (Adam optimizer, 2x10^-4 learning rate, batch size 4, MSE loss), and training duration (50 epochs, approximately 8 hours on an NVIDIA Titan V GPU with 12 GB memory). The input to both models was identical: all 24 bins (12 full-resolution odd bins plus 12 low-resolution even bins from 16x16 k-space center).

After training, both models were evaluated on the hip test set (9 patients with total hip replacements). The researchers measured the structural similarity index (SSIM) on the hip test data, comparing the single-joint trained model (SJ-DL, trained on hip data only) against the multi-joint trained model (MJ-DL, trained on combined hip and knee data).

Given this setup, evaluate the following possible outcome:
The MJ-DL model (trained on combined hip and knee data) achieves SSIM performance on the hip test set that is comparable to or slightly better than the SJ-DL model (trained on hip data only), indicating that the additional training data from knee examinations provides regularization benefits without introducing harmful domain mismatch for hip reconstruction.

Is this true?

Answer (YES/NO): YES